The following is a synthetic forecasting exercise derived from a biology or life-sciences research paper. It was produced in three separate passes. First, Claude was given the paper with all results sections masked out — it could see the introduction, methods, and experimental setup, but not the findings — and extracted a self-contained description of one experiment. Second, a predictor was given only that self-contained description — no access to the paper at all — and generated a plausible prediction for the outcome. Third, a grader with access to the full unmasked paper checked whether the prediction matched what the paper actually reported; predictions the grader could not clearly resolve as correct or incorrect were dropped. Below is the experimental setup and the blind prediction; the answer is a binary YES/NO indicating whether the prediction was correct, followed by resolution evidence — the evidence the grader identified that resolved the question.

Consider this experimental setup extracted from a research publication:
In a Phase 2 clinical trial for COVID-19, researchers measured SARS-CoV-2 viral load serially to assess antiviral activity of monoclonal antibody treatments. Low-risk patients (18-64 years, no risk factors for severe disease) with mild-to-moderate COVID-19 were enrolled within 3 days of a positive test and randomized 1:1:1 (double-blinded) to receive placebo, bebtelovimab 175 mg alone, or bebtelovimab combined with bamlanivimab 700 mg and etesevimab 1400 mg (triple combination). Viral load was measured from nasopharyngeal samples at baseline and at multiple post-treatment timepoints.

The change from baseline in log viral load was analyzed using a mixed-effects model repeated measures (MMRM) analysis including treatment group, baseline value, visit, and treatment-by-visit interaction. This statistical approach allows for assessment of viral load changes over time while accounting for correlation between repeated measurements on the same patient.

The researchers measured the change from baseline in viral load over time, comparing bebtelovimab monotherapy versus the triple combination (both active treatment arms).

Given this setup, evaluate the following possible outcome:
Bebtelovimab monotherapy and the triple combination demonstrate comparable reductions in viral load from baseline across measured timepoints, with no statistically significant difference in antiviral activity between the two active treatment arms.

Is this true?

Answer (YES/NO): YES